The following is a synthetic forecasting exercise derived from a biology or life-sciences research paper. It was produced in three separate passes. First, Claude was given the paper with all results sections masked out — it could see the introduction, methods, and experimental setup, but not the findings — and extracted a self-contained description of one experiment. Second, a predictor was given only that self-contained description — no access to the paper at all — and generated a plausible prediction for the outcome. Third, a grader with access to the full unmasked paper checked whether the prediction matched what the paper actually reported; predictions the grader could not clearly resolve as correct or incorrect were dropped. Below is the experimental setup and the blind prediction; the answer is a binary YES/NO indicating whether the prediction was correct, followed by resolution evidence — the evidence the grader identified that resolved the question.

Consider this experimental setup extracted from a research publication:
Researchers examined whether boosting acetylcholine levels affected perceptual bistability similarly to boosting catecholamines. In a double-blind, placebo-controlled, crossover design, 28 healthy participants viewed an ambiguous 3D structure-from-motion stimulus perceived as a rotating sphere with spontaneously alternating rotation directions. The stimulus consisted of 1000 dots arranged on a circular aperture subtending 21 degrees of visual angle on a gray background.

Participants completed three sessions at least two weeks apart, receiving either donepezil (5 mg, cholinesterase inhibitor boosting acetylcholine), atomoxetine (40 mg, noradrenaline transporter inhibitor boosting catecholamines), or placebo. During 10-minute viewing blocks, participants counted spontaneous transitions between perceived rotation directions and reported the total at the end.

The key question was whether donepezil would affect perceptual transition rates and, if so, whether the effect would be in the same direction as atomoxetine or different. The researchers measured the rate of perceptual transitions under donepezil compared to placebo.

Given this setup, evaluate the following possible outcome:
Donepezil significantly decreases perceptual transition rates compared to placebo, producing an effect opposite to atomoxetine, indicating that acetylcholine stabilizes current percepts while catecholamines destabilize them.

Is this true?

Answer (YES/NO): NO